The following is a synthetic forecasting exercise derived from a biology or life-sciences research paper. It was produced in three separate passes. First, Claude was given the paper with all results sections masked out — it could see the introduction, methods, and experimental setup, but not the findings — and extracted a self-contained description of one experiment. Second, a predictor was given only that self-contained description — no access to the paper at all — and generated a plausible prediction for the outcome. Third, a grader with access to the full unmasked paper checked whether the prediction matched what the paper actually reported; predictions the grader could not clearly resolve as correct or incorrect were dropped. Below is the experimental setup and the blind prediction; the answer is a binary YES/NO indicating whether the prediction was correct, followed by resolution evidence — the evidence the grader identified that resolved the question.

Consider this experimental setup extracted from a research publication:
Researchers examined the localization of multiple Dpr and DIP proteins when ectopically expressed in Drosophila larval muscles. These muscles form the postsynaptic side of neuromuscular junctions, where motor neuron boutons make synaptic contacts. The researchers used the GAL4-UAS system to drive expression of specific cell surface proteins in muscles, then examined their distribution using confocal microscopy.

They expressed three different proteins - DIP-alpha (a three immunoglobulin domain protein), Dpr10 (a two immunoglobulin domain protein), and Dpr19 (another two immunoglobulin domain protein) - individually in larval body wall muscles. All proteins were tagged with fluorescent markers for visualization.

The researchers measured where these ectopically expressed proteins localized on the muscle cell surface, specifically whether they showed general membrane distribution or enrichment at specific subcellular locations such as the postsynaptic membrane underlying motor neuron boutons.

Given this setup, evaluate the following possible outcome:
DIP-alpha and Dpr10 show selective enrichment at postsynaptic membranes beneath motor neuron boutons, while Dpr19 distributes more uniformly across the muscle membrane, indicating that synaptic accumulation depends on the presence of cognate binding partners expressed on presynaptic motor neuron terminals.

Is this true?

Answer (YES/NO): NO